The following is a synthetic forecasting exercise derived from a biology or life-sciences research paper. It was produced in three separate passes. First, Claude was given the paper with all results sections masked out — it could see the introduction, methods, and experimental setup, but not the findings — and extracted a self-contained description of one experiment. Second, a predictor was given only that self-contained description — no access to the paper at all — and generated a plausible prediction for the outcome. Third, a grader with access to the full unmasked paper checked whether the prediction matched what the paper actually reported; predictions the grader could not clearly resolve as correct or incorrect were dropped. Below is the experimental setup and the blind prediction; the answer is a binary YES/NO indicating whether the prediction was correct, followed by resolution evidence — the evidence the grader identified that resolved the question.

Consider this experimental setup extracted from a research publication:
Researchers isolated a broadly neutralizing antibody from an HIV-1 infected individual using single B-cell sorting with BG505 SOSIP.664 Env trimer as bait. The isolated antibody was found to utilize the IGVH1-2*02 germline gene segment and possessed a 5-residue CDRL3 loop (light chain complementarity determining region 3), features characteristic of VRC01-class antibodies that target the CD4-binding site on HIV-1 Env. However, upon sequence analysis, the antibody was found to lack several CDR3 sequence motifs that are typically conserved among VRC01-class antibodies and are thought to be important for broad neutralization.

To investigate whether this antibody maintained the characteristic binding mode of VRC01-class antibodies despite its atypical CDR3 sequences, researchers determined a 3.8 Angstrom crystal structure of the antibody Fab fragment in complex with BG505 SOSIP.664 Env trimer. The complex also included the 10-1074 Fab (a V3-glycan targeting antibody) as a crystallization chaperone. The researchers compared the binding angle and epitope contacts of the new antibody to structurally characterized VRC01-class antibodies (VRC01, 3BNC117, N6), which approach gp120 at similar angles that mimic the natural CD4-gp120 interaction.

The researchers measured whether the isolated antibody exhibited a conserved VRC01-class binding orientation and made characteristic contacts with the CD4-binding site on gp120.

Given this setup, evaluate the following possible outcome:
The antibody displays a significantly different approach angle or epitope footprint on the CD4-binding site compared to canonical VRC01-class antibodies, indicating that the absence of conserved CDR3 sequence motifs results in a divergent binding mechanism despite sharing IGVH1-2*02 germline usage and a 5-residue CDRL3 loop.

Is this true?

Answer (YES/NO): NO